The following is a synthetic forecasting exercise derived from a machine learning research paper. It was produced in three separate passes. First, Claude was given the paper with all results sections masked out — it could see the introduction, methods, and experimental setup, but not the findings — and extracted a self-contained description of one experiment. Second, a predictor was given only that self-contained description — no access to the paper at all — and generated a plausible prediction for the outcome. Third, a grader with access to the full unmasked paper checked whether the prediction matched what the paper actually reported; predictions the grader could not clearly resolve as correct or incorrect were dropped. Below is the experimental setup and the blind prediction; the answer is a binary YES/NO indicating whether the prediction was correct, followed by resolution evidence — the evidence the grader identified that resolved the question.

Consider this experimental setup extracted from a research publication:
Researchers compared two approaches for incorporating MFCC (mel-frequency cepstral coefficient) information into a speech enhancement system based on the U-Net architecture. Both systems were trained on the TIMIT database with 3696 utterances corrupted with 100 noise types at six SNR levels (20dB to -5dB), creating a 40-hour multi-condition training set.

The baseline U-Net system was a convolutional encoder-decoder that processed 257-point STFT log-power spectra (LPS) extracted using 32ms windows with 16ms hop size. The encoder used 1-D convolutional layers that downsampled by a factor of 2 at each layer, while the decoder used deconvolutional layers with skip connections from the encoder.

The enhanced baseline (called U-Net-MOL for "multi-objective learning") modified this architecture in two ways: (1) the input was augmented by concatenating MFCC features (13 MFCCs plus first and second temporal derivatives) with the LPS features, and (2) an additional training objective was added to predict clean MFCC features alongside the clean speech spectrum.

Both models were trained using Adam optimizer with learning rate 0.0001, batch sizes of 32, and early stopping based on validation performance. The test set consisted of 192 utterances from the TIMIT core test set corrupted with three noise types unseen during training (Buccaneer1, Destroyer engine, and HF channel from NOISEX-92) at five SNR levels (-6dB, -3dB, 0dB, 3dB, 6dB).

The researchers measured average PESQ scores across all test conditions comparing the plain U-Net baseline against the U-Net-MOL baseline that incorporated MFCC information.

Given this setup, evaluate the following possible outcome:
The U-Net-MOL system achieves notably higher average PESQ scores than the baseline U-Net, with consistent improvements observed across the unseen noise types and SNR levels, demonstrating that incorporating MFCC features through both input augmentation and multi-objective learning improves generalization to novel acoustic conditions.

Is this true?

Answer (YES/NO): NO